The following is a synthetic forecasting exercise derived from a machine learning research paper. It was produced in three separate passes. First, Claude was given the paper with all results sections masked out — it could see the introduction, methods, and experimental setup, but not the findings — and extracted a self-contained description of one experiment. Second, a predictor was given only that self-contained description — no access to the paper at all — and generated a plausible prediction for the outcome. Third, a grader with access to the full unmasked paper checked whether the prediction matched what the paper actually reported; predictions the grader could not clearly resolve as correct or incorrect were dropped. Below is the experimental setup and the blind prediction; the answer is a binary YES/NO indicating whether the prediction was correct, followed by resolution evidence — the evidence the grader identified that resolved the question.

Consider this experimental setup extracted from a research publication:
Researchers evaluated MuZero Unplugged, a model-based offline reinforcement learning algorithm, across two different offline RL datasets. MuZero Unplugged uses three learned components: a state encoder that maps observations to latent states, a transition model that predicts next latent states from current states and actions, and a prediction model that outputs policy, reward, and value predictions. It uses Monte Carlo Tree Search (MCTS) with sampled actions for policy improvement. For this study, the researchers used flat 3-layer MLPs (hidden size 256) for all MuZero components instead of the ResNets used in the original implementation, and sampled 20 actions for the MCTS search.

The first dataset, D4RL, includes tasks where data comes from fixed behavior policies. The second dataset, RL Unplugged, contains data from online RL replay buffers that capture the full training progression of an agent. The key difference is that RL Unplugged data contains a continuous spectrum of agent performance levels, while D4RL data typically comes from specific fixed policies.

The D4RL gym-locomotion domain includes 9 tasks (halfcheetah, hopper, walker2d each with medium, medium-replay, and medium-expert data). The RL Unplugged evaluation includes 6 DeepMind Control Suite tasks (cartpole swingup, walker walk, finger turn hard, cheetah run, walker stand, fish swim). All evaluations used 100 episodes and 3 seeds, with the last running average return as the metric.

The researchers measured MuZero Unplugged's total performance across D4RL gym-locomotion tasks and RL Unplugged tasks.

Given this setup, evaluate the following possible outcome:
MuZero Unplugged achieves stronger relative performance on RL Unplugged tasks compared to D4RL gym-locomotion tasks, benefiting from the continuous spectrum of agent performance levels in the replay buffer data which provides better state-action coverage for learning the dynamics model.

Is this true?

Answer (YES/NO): YES